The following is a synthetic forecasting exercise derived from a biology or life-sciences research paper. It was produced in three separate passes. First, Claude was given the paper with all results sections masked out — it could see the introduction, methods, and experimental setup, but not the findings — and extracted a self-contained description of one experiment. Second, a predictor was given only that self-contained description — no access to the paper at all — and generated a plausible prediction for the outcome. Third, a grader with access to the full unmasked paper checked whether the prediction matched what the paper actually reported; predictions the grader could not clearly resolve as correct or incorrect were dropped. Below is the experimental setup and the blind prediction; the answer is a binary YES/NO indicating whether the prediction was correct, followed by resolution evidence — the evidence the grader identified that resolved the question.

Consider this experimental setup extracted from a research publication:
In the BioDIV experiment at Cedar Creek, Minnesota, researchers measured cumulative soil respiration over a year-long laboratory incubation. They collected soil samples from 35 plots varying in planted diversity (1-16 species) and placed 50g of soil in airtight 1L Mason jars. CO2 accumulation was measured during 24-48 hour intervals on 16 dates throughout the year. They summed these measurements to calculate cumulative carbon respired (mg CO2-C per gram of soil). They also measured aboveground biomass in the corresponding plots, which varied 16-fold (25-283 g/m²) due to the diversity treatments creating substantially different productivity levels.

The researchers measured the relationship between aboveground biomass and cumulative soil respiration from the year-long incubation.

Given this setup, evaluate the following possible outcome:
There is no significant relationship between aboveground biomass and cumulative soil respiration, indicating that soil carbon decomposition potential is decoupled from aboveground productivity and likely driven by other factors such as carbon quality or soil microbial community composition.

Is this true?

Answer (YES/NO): NO